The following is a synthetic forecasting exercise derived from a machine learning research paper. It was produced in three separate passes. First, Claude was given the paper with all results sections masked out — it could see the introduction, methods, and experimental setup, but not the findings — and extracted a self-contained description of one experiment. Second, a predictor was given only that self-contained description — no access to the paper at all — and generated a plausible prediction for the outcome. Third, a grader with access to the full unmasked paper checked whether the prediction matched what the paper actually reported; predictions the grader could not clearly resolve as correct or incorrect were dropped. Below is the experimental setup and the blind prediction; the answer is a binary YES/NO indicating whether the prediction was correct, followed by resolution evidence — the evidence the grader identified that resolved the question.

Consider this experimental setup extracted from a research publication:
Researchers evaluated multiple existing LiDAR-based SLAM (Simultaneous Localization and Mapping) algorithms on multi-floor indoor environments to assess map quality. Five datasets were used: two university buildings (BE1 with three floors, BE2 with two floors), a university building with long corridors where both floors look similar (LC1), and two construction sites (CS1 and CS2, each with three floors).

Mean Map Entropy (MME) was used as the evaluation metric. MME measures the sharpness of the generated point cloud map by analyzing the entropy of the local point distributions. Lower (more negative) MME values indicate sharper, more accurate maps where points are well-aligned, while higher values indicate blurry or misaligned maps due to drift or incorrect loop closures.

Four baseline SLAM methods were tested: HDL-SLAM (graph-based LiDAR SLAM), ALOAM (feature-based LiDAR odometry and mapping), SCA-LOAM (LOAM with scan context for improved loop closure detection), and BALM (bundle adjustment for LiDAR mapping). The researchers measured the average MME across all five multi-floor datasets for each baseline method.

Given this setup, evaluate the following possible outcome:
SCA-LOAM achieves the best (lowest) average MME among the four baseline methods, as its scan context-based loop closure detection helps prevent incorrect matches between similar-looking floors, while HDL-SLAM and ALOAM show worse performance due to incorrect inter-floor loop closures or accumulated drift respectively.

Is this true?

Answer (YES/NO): NO